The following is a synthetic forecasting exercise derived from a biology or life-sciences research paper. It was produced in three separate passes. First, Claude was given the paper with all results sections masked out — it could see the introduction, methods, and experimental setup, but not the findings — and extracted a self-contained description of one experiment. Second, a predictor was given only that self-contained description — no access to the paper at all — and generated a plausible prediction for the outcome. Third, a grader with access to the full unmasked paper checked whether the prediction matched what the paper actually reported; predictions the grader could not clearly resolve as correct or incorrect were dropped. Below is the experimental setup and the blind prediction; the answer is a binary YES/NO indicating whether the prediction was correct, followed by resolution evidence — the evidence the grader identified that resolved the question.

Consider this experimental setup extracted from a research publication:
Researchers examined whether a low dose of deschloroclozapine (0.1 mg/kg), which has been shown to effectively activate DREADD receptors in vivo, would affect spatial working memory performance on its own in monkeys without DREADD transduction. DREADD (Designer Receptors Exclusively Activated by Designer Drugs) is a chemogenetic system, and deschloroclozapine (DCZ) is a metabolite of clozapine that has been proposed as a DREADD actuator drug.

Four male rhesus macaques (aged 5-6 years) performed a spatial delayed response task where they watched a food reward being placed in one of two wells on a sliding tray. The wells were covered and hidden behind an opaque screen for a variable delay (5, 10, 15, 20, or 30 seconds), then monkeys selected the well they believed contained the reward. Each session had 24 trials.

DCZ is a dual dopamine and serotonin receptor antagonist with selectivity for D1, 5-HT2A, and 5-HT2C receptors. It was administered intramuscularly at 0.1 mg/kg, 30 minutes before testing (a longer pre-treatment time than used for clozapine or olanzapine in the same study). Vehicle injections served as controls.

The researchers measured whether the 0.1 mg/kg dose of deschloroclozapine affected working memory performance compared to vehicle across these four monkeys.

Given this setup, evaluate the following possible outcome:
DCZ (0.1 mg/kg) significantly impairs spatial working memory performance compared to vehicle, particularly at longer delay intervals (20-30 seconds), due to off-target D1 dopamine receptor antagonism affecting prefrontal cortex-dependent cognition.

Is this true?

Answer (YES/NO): NO